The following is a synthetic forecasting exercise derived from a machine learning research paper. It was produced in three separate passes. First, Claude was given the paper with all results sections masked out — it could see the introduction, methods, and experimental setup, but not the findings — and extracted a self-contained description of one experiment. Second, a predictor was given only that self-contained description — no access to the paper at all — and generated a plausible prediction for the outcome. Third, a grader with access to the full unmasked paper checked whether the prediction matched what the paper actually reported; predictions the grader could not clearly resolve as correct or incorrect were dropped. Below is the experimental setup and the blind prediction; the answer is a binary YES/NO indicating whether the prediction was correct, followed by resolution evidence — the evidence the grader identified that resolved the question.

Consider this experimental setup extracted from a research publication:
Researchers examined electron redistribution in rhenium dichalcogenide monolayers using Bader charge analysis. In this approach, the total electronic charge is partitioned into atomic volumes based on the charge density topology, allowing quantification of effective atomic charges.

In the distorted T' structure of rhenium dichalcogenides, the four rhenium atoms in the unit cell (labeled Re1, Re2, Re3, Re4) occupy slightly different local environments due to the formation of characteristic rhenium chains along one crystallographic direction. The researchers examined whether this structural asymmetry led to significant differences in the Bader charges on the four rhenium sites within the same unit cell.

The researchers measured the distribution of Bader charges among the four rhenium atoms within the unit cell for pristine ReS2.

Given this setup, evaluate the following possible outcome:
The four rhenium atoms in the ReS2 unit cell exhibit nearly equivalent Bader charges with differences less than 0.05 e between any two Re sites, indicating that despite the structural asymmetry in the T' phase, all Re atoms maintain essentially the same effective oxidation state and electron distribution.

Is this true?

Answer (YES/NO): YES